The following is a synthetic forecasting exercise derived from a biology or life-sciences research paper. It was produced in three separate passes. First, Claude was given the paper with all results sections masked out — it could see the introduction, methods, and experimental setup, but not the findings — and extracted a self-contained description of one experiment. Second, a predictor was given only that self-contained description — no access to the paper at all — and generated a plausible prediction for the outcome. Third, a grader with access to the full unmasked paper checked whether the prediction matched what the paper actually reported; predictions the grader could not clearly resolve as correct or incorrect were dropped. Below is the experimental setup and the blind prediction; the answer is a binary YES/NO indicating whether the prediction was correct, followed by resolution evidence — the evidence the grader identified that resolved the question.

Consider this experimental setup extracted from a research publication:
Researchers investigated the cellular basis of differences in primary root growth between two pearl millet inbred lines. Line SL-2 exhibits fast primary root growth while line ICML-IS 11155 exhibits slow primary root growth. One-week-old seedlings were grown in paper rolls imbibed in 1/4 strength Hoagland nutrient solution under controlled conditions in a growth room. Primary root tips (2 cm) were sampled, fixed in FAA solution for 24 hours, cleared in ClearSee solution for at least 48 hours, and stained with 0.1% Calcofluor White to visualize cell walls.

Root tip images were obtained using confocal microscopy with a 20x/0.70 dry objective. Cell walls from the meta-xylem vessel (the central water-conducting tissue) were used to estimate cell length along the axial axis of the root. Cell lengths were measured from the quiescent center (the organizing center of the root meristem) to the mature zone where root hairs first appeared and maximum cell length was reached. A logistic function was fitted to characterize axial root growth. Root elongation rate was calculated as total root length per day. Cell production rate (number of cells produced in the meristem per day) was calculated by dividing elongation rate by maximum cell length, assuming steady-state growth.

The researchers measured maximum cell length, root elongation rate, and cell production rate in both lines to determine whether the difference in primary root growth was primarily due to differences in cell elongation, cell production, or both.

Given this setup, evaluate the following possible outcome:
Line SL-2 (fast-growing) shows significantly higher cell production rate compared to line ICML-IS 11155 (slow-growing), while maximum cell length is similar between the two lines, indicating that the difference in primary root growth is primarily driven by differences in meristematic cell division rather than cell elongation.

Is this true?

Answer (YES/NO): NO